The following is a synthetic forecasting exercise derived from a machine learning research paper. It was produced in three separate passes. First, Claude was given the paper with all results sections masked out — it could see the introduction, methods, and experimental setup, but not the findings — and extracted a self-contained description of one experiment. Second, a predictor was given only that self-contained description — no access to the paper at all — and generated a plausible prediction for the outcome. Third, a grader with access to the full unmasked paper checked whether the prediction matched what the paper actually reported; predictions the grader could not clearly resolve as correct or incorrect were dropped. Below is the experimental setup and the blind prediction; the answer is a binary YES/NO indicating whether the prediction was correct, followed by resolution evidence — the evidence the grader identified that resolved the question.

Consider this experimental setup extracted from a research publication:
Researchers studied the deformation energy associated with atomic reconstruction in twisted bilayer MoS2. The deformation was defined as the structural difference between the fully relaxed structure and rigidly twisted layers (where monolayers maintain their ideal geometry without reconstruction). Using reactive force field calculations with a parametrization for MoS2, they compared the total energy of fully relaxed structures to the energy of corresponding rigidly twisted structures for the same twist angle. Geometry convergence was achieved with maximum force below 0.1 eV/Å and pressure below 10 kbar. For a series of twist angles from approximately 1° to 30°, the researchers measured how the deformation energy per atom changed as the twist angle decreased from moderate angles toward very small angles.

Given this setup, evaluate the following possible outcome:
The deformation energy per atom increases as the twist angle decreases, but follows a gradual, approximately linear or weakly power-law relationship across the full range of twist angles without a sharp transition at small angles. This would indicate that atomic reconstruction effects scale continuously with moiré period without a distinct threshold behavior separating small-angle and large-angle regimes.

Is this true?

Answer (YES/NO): NO